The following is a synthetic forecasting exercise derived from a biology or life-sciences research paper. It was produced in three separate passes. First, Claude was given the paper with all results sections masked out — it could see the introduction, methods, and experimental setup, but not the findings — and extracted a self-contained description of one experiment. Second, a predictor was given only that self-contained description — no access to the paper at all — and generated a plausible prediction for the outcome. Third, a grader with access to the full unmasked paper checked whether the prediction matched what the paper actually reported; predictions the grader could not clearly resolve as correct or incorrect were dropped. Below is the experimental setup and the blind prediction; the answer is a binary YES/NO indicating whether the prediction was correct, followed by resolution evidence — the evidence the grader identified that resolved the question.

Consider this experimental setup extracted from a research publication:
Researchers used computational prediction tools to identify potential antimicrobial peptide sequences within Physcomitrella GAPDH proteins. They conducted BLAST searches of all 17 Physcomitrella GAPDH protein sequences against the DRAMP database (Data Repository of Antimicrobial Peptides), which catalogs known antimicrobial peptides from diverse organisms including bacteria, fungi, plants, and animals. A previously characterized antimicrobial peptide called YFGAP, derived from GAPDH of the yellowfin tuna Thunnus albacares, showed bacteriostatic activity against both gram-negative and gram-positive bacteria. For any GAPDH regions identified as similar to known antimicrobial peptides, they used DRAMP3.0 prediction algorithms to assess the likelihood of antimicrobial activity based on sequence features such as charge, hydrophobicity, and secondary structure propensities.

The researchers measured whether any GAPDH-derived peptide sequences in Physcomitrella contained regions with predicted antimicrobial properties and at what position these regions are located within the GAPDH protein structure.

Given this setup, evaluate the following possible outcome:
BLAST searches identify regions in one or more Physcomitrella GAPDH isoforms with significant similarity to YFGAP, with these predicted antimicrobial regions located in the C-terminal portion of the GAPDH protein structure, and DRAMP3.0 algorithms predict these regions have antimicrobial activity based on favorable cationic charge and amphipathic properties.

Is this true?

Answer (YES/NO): NO